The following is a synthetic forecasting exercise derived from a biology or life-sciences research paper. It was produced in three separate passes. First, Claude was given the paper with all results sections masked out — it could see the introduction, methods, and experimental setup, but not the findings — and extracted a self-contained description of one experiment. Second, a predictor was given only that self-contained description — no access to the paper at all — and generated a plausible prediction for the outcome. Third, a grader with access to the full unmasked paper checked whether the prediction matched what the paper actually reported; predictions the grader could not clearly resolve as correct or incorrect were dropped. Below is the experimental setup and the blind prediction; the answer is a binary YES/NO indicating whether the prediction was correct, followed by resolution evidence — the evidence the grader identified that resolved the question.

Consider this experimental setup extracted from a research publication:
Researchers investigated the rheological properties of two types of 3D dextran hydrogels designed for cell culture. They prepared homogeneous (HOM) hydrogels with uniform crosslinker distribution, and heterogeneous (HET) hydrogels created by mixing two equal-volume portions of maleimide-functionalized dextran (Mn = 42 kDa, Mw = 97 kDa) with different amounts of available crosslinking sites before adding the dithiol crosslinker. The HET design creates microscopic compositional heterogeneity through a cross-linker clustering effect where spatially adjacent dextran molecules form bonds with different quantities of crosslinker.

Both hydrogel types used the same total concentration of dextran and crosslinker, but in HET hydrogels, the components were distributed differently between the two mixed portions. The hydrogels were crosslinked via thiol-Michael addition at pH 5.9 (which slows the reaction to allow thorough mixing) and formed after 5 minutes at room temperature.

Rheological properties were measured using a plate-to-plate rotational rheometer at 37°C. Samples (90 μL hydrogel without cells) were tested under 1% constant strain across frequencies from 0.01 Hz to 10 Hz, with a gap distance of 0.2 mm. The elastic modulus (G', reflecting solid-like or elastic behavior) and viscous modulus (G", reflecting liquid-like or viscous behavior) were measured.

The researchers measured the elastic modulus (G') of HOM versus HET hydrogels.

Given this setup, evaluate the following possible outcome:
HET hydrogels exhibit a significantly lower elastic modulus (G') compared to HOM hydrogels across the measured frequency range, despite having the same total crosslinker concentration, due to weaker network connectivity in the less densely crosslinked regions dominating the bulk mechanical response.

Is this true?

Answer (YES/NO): NO